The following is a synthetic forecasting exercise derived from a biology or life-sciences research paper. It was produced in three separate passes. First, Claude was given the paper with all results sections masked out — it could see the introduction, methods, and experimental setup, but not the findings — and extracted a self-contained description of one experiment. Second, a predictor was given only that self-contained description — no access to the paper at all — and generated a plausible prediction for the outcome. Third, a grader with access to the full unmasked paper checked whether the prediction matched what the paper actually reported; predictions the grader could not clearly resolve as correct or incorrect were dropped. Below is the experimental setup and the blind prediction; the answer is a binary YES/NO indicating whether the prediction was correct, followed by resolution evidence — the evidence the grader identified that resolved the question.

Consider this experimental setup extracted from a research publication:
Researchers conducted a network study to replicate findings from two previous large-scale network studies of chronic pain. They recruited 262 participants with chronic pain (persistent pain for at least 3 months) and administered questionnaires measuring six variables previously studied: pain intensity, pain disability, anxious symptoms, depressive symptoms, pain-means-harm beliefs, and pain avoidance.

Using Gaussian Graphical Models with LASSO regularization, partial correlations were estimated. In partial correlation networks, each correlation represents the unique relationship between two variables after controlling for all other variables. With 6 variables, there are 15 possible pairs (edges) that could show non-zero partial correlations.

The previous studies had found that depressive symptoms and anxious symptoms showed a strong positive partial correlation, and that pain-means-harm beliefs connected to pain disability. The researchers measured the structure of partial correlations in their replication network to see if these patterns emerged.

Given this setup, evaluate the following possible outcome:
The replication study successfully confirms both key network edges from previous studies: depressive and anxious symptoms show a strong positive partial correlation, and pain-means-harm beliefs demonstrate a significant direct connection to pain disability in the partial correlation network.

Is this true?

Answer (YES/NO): YES